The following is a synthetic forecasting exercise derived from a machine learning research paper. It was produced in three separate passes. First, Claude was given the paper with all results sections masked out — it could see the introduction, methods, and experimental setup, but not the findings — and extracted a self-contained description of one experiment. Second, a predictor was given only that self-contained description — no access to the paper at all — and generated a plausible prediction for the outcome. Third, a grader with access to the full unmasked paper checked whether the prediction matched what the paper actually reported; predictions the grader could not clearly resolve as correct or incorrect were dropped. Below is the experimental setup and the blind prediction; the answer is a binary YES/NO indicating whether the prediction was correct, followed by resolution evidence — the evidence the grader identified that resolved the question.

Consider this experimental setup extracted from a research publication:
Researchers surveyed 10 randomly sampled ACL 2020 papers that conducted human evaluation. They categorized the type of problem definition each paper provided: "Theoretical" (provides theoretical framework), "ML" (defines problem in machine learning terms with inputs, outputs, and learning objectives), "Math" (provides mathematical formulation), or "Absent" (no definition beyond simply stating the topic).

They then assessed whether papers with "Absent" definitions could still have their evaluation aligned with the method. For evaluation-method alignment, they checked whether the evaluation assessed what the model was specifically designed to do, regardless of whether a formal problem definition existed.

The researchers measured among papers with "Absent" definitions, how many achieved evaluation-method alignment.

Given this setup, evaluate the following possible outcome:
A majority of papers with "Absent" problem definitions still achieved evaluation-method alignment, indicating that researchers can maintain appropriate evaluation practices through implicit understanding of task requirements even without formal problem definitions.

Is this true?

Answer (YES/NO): NO